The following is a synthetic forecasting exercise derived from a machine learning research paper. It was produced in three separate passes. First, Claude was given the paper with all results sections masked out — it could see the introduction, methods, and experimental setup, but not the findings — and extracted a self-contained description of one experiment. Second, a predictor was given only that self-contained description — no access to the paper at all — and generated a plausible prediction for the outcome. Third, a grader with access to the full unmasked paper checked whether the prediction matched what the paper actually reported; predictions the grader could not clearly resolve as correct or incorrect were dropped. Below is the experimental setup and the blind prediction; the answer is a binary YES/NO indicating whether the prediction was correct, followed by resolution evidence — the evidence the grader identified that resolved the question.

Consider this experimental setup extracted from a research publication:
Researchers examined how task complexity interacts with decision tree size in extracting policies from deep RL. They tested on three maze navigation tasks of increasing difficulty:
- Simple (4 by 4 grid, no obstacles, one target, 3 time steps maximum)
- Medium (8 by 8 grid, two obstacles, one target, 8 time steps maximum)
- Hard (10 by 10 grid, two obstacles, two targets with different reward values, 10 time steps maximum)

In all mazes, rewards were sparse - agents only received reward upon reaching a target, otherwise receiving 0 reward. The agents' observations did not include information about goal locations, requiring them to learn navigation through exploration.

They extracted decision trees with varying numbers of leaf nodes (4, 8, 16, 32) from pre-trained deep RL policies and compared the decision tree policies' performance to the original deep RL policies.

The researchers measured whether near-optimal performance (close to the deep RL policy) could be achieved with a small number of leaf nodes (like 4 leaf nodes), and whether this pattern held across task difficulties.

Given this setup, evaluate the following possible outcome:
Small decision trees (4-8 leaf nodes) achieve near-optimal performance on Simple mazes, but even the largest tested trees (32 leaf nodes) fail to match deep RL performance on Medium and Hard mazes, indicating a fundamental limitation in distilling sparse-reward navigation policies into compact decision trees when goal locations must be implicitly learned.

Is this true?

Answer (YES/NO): NO